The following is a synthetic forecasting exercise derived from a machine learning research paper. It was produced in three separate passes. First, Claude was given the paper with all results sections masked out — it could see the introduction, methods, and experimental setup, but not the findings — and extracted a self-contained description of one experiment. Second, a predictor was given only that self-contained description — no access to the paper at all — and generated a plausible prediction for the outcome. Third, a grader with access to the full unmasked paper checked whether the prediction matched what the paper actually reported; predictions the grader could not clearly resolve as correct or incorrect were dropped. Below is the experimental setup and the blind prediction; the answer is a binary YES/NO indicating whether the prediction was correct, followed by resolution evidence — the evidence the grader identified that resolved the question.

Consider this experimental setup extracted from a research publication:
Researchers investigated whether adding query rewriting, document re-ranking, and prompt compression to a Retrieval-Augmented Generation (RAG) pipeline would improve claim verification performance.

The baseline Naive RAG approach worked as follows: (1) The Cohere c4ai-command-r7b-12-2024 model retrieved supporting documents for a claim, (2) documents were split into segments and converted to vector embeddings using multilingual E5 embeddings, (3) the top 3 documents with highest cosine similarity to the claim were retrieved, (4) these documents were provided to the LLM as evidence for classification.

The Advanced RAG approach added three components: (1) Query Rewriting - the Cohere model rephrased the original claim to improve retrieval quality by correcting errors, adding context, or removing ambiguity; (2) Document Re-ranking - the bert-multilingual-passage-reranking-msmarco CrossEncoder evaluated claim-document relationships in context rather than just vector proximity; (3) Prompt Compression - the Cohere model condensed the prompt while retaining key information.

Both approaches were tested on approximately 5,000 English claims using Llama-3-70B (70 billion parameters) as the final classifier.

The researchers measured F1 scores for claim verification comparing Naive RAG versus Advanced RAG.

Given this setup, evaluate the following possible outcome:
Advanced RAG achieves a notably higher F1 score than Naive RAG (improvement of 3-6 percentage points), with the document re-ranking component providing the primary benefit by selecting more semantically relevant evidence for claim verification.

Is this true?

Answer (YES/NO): NO